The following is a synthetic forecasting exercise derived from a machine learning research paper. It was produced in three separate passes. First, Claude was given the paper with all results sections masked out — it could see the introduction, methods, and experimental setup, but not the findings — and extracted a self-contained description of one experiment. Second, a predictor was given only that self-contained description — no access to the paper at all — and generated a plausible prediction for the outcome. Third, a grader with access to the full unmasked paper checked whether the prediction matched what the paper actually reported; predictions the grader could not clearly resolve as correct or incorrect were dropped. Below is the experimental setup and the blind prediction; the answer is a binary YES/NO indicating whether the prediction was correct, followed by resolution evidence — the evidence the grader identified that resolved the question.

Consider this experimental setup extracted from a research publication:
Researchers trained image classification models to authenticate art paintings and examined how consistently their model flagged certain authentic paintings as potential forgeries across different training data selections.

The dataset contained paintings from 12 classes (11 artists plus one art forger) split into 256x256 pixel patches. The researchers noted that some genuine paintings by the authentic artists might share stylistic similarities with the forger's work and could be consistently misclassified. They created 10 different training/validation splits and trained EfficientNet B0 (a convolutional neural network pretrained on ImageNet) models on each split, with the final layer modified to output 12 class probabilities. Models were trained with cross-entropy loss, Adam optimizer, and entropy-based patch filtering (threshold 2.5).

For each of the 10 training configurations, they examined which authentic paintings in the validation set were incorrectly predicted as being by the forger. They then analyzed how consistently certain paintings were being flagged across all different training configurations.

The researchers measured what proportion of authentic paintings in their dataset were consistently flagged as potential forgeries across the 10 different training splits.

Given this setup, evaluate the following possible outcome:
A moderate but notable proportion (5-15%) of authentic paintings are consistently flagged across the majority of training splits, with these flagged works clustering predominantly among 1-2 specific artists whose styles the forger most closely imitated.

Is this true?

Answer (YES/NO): NO